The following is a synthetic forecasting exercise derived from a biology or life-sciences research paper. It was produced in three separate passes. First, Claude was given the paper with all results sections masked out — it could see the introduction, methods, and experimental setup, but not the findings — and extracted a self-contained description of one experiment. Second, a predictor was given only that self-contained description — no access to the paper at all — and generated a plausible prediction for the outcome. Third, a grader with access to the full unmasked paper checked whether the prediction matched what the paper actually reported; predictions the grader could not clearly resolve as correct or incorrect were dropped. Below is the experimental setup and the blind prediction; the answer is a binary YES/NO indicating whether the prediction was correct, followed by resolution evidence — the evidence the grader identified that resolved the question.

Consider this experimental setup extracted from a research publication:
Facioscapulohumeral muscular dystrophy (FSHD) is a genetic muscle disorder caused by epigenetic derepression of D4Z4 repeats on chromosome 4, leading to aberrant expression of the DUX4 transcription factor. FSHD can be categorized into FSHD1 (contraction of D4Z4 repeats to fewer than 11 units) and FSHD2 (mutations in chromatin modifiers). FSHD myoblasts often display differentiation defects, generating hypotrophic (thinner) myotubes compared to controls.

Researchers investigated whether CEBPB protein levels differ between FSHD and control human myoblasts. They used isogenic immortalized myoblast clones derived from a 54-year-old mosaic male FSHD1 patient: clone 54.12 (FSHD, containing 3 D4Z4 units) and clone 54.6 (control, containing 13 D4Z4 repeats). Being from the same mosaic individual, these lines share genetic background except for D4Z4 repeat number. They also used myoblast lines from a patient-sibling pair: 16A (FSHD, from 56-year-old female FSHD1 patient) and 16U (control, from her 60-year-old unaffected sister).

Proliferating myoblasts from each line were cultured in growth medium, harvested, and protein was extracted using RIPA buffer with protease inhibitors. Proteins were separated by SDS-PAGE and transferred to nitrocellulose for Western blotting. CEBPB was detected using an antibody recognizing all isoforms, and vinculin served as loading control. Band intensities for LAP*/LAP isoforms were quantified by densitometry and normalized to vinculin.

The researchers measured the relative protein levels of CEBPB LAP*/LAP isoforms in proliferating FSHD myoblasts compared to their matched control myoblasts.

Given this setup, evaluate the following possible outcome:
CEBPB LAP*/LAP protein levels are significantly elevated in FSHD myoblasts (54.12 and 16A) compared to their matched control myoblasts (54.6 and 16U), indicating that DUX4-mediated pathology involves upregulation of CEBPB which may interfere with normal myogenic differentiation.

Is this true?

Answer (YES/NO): YES